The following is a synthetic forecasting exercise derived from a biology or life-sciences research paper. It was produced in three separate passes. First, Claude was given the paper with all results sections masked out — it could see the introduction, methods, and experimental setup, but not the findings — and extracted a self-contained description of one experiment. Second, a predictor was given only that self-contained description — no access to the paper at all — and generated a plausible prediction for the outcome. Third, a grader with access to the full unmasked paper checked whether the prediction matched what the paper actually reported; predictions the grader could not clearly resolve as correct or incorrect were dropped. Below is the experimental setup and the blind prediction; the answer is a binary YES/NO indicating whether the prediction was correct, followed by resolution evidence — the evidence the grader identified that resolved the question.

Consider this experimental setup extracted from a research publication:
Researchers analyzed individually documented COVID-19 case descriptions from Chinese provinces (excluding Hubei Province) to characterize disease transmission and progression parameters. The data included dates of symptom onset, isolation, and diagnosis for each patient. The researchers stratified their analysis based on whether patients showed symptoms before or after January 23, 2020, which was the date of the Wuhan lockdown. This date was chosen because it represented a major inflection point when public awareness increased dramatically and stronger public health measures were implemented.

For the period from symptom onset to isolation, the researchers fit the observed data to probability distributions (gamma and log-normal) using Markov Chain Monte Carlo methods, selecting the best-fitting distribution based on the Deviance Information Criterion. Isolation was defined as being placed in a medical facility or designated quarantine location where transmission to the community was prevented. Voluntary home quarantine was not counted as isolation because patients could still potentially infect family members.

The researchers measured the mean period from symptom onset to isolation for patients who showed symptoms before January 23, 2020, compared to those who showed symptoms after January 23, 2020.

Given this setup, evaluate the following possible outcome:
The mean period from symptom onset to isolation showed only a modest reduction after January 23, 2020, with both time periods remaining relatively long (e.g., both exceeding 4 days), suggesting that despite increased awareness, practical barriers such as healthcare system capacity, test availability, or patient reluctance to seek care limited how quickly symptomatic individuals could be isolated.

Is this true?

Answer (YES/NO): NO